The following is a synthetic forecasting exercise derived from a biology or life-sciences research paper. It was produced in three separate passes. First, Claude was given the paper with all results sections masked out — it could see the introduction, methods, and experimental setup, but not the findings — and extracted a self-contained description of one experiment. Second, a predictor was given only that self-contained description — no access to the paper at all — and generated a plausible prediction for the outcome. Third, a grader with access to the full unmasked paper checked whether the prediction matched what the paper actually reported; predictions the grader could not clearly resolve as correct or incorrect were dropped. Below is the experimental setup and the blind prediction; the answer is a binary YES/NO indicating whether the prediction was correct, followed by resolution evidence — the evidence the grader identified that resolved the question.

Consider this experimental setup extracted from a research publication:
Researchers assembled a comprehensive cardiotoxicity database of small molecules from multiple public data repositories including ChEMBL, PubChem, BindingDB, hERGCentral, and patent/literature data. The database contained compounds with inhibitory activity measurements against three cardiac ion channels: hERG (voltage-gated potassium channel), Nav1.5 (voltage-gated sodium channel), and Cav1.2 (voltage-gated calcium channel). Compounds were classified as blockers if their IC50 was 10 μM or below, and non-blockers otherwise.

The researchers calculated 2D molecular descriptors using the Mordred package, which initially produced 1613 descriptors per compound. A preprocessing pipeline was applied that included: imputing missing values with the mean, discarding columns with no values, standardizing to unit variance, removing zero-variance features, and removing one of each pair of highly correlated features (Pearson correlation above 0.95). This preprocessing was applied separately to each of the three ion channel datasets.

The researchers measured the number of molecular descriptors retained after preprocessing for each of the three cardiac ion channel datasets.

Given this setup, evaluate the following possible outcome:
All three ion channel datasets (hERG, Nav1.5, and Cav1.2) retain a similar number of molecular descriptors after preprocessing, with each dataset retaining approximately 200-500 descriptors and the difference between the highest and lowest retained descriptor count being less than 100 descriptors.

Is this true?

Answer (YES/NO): NO